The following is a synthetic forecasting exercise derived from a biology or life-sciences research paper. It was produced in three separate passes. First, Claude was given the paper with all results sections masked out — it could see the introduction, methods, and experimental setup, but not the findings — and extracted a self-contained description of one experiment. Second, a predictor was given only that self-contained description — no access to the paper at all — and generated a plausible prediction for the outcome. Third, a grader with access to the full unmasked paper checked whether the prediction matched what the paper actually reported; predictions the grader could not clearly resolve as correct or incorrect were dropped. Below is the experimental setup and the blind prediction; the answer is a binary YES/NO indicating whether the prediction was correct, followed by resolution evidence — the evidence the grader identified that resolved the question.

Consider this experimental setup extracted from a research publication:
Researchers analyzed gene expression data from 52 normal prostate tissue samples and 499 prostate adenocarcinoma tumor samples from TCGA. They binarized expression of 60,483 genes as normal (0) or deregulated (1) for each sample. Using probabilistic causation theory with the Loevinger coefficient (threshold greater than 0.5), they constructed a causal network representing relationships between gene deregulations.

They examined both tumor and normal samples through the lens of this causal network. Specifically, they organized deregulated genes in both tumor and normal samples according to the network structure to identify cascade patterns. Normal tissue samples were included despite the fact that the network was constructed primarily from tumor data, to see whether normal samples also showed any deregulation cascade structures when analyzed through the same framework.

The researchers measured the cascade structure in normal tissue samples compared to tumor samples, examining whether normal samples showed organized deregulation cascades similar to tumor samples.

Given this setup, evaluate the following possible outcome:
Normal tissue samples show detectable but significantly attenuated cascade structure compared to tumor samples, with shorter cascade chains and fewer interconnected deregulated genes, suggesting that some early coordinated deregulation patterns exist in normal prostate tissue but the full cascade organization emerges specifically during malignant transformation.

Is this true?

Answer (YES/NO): NO